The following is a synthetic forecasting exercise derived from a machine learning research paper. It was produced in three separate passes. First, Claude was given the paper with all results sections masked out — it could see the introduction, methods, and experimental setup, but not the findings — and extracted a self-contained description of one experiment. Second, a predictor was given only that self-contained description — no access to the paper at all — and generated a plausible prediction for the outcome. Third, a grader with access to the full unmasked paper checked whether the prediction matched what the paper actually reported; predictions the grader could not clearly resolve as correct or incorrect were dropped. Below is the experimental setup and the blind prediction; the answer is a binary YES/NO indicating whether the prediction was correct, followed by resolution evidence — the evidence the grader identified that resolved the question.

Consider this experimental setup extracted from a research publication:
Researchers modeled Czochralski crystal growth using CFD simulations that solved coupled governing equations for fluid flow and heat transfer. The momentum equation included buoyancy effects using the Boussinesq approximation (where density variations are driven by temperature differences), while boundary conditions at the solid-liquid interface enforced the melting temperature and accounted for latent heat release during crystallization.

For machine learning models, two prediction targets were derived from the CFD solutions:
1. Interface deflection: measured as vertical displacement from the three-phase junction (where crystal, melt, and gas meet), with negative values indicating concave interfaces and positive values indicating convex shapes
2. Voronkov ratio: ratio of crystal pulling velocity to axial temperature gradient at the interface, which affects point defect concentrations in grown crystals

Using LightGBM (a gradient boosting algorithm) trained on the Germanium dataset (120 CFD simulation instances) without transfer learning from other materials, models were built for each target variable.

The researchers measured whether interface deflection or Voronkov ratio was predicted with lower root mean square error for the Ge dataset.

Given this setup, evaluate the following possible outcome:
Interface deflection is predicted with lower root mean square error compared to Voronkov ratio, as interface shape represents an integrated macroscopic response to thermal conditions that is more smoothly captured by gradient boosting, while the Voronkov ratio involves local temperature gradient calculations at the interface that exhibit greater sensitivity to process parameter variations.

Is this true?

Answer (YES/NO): NO